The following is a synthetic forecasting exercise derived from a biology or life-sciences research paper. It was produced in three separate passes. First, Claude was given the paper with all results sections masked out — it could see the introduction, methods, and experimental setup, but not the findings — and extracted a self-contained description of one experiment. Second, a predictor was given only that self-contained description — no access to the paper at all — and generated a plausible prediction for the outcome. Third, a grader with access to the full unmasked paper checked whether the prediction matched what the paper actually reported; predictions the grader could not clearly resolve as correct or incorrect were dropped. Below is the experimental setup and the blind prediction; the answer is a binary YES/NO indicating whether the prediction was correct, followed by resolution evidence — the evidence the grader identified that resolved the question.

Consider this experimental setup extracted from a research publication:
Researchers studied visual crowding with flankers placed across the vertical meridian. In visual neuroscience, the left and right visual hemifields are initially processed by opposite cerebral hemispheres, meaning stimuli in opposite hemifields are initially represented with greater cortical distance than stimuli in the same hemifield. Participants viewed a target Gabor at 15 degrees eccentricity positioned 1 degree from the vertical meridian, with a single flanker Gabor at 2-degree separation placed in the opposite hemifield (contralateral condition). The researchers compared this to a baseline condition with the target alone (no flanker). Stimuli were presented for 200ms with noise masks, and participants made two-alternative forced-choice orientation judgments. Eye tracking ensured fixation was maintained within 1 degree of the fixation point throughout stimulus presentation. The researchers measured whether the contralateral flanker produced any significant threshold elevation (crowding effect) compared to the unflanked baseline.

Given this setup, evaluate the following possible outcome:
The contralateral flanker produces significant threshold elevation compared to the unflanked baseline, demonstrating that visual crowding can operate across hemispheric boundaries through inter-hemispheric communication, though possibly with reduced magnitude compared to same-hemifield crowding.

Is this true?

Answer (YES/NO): YES